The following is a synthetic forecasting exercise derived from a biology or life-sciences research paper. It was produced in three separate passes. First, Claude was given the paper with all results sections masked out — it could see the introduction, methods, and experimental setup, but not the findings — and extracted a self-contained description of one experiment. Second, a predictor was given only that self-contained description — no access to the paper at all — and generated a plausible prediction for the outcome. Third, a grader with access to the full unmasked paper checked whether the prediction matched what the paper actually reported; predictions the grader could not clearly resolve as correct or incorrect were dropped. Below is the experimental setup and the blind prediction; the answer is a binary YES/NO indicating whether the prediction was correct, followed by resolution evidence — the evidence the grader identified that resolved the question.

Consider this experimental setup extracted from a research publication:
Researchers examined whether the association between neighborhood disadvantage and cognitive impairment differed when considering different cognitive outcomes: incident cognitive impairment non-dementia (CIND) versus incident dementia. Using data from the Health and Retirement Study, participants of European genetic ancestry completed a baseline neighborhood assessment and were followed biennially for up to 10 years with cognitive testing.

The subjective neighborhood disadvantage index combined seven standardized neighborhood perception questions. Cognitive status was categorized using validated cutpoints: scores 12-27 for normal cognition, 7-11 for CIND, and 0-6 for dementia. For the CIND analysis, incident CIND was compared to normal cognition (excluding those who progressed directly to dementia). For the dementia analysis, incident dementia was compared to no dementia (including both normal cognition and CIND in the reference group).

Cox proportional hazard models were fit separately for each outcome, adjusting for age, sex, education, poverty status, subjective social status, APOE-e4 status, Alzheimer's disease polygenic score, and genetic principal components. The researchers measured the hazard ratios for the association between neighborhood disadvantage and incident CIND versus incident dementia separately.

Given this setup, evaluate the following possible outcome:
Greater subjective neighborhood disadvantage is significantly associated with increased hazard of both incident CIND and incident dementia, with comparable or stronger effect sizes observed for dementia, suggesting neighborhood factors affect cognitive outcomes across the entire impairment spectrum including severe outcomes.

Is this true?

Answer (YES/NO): YES